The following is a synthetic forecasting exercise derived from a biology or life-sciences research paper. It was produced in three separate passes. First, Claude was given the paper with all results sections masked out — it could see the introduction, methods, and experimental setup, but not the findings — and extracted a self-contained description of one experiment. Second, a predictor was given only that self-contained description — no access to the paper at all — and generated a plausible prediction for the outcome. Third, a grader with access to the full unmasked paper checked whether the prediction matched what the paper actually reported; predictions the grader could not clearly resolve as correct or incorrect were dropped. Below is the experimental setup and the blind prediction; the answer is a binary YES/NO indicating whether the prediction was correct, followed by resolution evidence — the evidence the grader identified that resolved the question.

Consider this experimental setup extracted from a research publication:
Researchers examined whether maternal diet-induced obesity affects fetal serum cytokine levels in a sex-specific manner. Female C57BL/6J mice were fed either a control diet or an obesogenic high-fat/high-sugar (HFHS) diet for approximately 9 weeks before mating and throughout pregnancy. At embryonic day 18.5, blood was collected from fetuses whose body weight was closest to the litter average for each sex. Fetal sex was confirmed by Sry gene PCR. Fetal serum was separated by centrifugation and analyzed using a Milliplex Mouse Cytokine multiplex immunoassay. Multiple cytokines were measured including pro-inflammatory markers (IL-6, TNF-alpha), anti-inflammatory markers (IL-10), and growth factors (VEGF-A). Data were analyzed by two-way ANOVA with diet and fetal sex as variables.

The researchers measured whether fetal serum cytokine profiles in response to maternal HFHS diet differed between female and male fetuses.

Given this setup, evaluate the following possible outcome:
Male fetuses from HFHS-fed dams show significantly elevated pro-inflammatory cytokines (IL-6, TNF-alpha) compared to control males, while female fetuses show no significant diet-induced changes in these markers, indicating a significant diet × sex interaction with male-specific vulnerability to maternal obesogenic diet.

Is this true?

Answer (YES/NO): NO